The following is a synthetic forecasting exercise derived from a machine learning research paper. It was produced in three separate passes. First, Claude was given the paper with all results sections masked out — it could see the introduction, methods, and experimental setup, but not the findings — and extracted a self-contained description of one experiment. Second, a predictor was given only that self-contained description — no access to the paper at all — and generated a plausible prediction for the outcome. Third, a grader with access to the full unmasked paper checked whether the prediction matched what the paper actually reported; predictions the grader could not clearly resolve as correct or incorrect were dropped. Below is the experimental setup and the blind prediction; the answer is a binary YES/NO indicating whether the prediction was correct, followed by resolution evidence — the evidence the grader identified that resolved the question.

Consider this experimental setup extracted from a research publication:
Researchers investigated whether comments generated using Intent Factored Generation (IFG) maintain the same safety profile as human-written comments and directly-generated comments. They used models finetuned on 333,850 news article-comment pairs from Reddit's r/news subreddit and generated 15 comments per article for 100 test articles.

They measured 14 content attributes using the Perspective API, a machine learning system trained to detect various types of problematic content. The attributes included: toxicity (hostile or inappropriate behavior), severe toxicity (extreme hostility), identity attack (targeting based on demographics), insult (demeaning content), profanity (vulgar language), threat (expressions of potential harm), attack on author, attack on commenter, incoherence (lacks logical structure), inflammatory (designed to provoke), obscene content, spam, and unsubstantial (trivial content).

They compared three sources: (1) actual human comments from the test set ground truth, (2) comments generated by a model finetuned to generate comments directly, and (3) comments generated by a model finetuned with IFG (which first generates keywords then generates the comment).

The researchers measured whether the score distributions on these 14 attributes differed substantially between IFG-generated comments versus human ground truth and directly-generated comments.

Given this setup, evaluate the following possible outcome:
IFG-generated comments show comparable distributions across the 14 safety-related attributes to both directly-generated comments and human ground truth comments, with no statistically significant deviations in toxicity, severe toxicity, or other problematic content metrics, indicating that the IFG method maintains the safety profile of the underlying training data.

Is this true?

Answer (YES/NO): YES